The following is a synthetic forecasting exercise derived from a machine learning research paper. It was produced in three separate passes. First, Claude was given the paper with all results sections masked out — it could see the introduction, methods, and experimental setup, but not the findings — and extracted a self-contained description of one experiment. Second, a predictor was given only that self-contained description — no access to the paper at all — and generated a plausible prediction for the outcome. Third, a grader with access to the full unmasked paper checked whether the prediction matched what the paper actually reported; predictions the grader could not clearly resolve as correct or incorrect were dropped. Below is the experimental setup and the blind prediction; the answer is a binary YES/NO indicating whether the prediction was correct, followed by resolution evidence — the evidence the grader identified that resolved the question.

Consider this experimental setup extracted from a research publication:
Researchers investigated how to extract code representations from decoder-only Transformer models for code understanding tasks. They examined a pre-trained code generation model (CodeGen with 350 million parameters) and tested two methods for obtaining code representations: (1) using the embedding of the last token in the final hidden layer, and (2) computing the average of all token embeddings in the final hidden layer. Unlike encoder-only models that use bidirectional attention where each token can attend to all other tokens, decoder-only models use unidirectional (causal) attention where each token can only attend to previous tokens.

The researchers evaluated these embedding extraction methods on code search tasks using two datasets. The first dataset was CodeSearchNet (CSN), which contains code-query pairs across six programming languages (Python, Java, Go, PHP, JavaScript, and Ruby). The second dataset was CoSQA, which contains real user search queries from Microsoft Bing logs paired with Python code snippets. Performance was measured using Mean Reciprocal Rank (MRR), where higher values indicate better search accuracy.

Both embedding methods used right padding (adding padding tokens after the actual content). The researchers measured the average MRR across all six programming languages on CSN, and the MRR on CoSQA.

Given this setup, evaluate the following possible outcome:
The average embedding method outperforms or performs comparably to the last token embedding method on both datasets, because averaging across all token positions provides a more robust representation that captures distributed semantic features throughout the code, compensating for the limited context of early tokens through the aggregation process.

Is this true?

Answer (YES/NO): YES